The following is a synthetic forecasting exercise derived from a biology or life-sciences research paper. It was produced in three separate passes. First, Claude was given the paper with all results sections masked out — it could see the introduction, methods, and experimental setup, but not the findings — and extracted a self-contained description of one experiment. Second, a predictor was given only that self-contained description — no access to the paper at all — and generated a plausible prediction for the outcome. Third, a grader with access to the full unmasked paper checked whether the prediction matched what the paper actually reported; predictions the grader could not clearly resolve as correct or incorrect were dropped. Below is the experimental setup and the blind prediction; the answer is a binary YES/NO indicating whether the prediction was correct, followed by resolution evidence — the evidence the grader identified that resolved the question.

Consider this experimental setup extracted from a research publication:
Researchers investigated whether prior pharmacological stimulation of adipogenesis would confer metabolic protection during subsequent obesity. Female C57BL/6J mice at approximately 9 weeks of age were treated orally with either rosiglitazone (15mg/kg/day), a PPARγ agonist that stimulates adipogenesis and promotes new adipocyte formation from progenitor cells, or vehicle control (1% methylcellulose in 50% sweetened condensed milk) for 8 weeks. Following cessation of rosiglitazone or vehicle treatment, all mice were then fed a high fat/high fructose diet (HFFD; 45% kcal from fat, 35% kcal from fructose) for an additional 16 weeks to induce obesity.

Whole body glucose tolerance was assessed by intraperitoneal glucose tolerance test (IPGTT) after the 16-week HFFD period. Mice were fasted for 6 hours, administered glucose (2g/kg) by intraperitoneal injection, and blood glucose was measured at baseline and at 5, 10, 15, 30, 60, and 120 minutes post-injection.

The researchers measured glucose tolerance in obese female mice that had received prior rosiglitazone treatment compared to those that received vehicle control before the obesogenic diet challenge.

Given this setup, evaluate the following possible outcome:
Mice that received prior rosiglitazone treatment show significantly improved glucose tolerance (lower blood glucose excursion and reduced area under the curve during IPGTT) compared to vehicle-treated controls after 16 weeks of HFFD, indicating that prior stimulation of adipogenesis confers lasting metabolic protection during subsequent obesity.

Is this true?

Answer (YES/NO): NO